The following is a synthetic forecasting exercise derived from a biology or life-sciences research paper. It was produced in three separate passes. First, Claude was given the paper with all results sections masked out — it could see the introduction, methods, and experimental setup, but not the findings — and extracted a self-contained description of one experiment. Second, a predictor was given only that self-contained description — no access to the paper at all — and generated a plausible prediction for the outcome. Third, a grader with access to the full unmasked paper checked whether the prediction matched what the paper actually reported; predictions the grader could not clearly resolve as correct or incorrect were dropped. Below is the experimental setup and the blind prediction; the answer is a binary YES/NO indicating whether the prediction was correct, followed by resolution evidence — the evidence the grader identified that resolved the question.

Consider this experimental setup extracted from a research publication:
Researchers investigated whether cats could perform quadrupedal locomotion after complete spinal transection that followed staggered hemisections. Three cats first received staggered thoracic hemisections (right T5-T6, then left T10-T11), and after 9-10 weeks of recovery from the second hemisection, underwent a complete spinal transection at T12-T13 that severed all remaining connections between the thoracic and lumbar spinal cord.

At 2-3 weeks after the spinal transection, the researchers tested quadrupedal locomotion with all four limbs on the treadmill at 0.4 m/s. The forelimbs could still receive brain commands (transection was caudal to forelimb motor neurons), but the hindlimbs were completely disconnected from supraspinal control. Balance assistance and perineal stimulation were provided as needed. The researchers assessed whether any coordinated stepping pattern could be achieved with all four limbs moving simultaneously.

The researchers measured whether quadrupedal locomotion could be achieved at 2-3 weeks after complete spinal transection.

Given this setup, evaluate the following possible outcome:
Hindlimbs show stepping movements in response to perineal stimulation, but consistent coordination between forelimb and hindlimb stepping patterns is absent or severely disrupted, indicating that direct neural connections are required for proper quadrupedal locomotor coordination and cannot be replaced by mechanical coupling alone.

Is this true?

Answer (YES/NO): NO